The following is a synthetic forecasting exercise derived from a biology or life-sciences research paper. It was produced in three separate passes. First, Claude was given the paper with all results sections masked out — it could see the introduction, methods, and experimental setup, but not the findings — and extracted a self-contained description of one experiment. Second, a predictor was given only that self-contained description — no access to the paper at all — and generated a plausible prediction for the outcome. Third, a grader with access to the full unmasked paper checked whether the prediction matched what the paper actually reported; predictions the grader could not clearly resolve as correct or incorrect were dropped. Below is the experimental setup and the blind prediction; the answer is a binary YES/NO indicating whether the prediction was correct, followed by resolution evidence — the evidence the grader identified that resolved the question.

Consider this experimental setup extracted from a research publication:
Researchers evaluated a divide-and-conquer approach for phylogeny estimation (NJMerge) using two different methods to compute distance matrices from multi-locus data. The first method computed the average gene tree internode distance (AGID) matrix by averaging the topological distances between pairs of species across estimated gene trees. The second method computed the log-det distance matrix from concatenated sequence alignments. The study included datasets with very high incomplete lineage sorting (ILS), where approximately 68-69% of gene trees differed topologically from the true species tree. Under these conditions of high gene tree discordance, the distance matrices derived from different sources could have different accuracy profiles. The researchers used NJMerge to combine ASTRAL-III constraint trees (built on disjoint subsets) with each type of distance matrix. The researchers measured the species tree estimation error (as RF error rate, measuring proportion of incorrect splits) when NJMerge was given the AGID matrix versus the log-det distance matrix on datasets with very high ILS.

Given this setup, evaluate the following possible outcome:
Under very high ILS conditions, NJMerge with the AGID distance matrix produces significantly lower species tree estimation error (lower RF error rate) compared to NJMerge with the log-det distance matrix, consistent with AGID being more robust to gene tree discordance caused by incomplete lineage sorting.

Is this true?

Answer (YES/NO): YES